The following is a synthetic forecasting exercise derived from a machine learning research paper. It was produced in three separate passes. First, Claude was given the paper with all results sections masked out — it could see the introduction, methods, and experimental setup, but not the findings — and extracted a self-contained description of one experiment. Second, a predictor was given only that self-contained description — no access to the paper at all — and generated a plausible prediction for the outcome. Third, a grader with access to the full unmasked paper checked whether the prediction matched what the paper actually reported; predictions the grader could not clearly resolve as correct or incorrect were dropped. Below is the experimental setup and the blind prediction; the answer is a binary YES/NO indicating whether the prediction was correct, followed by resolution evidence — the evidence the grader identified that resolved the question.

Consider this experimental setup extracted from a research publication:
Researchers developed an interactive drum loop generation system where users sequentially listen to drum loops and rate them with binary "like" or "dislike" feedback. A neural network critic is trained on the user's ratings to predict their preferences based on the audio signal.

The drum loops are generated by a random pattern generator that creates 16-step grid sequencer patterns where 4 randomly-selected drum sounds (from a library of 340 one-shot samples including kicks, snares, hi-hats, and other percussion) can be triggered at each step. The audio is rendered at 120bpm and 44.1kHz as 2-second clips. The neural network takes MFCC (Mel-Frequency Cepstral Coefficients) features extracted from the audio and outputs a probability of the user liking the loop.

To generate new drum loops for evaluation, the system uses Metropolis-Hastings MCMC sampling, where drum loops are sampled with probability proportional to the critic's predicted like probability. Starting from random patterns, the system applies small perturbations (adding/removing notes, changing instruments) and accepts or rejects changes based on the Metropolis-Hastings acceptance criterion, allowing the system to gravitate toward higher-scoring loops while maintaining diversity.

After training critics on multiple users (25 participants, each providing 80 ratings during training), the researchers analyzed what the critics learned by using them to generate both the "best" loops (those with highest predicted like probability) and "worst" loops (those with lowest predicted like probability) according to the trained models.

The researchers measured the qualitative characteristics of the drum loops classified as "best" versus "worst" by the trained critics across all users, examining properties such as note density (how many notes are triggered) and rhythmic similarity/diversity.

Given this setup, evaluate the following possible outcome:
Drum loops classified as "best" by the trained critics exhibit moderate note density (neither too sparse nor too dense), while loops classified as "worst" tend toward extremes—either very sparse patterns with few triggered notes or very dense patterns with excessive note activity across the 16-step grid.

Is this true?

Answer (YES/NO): NO